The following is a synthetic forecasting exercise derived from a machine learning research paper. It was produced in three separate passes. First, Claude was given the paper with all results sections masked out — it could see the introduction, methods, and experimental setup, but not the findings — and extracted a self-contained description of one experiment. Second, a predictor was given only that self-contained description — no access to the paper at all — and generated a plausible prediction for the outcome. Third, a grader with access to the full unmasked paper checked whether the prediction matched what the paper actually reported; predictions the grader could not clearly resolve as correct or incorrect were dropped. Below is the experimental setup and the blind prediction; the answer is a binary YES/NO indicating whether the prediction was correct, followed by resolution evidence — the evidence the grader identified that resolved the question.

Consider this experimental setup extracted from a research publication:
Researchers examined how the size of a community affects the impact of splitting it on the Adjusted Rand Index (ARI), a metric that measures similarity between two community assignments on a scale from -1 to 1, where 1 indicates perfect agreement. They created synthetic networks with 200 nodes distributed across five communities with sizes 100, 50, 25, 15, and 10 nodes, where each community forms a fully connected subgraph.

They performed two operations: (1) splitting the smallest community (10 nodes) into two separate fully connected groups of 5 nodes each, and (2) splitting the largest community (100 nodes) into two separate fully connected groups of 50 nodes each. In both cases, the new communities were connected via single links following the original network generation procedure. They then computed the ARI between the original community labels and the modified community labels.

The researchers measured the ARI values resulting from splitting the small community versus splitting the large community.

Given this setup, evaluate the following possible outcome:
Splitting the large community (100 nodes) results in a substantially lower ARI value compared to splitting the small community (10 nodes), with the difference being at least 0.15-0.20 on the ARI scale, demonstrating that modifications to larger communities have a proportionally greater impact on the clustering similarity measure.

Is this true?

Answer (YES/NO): YES